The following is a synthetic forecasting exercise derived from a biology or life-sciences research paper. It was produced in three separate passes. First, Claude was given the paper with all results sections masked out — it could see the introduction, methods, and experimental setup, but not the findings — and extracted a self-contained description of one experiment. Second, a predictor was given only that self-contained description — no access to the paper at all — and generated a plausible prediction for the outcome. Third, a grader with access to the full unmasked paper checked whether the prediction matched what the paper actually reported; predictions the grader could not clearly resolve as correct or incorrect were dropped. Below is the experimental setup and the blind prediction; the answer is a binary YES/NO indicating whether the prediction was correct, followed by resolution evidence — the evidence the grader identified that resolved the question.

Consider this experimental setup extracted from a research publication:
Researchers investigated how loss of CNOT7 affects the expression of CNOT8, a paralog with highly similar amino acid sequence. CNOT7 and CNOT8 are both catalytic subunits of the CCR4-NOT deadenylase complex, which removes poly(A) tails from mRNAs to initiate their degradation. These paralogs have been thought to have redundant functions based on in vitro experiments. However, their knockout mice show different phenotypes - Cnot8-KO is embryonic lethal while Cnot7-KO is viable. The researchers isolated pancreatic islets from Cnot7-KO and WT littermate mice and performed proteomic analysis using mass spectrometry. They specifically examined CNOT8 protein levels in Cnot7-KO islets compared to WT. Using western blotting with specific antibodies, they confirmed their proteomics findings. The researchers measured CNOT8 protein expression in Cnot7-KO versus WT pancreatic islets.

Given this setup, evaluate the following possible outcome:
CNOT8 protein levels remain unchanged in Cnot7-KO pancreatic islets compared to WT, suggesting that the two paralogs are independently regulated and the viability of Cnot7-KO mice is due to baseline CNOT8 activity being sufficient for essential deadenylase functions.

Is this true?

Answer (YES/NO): NO